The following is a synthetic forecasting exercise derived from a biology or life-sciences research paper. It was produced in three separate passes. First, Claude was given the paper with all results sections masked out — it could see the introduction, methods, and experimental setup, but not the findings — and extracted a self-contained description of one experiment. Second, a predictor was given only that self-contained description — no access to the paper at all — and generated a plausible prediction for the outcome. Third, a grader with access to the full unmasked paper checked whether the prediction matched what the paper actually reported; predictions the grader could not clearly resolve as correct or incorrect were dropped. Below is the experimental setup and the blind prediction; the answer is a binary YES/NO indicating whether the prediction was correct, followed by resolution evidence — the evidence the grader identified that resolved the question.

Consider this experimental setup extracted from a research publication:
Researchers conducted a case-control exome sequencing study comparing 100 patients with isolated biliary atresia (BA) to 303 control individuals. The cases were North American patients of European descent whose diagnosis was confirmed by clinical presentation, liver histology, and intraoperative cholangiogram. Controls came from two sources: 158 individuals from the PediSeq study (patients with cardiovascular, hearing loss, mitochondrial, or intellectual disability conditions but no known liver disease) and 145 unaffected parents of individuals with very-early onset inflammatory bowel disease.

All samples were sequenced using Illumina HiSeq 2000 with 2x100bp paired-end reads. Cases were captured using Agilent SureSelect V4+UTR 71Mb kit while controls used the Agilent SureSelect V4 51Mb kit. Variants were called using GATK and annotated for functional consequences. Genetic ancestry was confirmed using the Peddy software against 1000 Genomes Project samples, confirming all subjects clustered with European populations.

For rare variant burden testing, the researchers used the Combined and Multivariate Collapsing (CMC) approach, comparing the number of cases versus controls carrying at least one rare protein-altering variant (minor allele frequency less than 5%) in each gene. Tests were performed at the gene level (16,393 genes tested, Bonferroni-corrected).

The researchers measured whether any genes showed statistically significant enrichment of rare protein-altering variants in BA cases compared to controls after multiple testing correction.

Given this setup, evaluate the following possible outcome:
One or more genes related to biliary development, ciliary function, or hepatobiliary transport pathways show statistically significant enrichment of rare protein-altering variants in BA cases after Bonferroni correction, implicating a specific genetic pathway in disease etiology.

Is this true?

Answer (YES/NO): NO